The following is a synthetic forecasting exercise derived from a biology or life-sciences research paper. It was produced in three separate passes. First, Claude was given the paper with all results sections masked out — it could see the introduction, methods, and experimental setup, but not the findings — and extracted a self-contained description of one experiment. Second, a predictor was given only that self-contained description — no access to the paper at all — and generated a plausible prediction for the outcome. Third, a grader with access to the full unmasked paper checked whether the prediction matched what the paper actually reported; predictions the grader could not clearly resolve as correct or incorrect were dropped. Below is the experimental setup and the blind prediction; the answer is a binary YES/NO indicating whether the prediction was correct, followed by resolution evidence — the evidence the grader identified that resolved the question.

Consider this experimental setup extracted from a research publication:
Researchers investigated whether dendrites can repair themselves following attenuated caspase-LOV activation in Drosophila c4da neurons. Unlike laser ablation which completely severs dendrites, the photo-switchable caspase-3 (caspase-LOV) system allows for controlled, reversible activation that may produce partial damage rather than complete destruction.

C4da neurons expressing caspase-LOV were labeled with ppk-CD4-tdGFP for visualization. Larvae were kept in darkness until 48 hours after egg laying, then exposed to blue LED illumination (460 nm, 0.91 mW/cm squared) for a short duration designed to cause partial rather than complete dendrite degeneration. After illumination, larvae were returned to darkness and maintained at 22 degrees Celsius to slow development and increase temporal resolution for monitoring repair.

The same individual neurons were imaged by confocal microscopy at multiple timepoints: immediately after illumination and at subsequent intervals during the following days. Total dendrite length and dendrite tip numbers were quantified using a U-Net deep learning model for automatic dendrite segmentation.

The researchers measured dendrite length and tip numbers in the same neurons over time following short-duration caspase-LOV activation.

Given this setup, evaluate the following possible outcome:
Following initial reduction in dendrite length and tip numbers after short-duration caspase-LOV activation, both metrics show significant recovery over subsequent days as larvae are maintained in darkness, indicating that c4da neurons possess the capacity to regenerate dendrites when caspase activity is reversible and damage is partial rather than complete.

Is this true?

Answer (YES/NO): NO